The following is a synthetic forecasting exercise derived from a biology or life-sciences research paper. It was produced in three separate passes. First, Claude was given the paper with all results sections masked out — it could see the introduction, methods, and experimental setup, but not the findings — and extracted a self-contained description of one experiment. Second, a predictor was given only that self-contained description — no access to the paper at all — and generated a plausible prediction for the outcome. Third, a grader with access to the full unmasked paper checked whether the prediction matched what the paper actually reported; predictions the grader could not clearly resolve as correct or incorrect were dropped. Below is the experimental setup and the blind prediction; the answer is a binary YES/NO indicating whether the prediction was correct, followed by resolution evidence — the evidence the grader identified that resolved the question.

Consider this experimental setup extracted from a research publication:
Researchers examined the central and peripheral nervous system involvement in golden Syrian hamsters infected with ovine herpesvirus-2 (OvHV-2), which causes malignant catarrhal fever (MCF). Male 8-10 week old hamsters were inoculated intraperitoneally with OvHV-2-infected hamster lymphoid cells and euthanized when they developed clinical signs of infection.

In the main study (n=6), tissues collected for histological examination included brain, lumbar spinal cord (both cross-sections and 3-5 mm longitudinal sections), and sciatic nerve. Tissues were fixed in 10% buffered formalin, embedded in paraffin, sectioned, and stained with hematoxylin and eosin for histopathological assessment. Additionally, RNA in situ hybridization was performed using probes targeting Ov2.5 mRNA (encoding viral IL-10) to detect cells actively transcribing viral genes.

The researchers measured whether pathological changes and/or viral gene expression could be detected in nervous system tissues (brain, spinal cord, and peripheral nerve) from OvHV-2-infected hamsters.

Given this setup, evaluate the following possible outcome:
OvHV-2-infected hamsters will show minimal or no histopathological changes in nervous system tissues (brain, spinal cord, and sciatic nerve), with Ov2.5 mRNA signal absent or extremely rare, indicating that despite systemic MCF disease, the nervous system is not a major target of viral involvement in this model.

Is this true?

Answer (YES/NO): NO